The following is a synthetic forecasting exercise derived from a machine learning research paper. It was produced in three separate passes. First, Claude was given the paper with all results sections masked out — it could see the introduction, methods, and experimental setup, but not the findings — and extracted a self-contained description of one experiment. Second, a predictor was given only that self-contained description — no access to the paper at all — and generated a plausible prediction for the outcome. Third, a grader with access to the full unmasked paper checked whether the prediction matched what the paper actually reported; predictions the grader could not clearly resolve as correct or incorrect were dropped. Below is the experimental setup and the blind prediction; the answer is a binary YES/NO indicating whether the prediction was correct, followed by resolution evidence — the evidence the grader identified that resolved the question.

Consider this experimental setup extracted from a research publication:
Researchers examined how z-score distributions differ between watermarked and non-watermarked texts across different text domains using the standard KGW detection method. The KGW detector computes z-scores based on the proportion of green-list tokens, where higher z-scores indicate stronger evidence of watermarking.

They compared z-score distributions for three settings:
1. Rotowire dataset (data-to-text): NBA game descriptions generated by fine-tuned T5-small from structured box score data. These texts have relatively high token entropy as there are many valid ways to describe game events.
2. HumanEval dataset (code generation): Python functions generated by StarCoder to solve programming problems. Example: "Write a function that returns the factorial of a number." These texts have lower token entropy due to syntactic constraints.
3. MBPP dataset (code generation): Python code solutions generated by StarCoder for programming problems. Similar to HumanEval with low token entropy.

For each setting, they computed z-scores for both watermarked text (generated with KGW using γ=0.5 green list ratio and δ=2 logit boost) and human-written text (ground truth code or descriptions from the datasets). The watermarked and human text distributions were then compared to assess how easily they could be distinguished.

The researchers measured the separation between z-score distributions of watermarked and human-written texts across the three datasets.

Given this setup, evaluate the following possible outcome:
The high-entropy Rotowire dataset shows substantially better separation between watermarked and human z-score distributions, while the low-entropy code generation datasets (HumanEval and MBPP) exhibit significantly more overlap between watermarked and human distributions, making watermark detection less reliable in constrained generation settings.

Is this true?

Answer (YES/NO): YES